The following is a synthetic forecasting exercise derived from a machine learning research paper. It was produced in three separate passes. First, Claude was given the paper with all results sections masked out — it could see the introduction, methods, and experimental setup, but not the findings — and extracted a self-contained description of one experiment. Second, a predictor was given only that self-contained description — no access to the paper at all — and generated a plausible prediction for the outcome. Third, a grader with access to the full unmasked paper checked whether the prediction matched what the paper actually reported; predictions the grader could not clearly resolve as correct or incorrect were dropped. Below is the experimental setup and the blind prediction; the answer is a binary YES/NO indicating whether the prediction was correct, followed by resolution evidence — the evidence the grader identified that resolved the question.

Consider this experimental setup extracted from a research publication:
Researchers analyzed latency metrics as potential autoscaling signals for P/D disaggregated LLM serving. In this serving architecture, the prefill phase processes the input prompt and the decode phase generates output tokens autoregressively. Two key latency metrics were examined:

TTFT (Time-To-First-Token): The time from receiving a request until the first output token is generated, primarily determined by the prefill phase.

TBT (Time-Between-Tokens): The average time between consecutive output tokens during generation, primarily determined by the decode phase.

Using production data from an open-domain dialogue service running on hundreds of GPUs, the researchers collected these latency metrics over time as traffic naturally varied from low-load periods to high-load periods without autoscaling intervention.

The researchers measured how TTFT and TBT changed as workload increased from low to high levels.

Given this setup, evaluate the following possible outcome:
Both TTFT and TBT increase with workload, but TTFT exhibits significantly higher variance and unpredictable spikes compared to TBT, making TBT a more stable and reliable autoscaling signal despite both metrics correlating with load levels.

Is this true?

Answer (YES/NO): YES